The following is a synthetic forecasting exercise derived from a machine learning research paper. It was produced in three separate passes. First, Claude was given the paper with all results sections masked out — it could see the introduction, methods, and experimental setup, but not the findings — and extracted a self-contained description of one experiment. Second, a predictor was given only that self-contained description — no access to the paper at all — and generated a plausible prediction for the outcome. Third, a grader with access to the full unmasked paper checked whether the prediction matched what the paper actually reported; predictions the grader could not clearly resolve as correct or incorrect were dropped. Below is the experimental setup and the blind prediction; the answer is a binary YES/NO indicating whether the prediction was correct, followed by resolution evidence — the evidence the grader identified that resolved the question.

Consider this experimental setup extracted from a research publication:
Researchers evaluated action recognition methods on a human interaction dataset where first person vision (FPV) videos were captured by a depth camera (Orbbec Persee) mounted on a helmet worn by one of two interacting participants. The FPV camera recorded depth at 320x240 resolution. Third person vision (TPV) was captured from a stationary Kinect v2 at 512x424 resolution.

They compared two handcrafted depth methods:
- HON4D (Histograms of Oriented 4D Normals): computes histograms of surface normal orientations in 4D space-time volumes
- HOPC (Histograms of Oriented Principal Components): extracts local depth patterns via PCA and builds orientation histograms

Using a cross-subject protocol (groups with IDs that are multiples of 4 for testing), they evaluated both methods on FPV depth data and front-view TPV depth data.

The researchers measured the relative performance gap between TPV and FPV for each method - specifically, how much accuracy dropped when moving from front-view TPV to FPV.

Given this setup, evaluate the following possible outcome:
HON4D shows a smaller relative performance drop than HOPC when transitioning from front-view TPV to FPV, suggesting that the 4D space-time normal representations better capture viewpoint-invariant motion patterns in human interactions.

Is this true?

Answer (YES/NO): NO